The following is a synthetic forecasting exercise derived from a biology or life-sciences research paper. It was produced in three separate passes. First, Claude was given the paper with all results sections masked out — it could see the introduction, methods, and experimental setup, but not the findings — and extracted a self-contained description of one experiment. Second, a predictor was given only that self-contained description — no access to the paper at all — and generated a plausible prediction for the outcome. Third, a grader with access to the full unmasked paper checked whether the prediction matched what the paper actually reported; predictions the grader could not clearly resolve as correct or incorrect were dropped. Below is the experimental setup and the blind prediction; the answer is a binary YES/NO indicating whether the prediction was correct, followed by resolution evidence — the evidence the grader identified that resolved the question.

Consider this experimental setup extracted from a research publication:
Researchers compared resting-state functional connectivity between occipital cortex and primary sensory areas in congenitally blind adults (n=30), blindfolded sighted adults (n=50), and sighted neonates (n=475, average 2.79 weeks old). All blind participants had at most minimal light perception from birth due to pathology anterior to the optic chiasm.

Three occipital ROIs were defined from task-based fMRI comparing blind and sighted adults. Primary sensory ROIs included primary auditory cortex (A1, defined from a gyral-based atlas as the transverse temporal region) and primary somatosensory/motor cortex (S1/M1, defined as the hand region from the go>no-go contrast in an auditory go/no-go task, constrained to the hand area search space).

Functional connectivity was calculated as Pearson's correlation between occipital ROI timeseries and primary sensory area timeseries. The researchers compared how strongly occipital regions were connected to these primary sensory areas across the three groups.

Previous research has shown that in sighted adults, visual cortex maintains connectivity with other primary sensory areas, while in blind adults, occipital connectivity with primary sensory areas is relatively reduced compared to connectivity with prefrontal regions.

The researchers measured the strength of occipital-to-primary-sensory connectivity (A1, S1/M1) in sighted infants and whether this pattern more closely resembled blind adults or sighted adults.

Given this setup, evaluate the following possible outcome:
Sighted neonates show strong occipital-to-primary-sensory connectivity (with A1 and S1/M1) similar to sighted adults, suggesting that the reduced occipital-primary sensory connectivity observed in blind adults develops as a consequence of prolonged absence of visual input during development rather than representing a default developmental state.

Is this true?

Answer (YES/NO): NO